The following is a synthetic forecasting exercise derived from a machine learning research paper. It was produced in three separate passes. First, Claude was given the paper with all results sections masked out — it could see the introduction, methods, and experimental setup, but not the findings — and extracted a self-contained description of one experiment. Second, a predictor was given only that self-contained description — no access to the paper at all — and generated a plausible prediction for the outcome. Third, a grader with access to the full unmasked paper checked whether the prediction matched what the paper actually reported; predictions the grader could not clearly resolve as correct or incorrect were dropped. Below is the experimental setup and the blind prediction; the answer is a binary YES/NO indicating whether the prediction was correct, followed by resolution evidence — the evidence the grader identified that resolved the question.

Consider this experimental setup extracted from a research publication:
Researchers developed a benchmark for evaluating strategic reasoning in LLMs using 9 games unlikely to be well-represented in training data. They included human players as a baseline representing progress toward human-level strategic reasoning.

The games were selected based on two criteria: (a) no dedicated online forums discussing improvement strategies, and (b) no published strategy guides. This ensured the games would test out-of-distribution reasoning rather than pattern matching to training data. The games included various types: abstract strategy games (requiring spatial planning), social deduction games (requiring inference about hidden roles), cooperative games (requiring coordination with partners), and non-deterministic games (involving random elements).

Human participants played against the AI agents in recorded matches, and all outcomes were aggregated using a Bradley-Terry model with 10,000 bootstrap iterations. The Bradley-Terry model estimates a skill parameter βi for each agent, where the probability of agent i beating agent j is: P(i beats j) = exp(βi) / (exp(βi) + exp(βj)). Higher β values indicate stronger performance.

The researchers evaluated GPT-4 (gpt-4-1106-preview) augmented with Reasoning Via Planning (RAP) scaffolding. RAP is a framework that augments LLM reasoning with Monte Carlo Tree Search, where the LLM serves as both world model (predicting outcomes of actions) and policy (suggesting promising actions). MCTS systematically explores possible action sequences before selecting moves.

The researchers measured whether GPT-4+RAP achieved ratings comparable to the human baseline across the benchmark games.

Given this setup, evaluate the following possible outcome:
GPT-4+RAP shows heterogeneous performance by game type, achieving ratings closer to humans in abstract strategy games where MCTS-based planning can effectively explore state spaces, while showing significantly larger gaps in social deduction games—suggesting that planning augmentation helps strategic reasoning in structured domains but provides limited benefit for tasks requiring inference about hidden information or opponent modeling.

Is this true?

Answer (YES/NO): NO